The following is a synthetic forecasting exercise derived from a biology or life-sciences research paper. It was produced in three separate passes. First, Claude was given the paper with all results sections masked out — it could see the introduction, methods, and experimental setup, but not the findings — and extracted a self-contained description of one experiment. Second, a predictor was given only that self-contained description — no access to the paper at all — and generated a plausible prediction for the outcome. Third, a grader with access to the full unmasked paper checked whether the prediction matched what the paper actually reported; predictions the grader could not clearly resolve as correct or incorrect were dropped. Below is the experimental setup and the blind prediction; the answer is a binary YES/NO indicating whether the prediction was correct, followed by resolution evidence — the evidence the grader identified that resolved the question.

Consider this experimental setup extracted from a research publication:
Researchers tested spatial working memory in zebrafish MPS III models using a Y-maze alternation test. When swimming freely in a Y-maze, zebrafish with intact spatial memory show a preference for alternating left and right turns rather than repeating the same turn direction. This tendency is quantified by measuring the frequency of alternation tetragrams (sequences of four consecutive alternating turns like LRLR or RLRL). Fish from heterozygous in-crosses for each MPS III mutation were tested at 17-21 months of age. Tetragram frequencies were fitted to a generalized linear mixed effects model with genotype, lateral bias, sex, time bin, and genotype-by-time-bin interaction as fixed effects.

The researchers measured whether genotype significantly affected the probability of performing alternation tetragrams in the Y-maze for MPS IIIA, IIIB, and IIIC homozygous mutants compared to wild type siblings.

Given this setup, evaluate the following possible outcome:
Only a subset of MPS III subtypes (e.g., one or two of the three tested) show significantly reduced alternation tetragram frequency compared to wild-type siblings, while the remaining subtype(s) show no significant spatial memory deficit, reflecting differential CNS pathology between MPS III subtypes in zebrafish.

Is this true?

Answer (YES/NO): NO